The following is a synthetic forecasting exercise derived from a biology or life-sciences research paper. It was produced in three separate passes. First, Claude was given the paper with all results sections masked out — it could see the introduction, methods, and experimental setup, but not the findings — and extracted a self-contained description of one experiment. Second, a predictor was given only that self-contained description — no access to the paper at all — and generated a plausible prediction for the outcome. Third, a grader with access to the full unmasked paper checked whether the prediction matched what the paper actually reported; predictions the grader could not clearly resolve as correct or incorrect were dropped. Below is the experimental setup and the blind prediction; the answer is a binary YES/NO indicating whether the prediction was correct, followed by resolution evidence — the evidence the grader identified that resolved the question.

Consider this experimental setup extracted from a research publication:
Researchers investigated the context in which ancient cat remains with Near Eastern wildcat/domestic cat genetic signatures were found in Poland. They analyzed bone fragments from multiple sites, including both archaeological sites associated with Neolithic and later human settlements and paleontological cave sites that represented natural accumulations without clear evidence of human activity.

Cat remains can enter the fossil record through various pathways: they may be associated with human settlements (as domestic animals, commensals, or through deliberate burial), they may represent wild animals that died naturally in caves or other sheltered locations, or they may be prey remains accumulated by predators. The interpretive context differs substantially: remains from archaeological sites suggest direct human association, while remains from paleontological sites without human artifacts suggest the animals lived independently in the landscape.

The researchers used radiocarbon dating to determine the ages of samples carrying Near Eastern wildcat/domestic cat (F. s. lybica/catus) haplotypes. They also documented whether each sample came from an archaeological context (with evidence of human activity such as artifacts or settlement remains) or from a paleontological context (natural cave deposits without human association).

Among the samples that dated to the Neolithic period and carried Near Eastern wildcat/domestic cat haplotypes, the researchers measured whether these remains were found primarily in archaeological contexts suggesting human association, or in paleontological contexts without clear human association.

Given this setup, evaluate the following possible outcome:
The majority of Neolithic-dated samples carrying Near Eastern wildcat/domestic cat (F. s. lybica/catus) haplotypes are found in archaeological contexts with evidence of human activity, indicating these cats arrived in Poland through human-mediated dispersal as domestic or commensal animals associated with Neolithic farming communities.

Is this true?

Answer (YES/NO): NO